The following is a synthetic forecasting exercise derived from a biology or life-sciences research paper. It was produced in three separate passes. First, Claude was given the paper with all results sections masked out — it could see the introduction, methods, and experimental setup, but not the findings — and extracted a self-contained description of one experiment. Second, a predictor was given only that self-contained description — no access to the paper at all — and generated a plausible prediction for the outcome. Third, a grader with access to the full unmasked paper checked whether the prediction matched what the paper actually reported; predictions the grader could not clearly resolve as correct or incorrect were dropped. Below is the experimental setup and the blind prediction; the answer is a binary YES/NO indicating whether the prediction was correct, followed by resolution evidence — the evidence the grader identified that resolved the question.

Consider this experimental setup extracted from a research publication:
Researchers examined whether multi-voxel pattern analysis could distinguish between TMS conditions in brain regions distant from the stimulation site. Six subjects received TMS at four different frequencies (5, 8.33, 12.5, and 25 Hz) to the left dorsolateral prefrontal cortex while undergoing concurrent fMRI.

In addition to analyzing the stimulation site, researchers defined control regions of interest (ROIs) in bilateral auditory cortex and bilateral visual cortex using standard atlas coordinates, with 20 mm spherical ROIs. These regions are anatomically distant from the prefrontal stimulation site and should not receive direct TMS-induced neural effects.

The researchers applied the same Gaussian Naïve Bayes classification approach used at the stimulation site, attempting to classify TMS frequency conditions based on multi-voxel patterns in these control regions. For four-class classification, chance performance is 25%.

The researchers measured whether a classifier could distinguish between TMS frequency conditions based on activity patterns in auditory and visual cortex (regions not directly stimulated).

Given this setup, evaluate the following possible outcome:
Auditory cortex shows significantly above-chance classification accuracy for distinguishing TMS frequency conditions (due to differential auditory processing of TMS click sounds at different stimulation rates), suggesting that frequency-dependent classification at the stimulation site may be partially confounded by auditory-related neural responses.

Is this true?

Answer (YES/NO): YES